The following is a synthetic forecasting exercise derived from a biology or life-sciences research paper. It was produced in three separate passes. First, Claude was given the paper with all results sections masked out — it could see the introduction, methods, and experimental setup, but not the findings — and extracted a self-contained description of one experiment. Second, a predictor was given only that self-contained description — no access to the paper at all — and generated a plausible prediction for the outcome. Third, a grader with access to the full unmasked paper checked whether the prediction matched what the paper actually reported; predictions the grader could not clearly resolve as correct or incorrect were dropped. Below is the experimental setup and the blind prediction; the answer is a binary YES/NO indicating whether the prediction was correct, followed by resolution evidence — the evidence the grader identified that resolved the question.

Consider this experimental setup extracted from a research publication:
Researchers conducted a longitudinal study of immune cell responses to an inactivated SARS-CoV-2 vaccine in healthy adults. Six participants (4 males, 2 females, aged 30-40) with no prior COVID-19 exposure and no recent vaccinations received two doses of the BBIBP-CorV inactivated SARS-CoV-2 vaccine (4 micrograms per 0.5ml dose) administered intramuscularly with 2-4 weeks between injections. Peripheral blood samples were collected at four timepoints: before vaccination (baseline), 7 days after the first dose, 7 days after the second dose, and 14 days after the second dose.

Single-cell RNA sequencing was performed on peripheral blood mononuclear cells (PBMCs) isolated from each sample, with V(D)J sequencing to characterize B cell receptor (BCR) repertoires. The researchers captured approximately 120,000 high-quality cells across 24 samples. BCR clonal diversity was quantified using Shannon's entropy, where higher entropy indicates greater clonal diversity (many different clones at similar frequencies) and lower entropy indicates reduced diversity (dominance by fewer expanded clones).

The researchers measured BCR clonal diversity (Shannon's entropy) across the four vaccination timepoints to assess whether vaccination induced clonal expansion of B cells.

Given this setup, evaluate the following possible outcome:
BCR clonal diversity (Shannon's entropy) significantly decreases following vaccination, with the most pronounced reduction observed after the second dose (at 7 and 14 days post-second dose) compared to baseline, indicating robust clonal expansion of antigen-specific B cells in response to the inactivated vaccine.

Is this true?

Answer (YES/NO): YES